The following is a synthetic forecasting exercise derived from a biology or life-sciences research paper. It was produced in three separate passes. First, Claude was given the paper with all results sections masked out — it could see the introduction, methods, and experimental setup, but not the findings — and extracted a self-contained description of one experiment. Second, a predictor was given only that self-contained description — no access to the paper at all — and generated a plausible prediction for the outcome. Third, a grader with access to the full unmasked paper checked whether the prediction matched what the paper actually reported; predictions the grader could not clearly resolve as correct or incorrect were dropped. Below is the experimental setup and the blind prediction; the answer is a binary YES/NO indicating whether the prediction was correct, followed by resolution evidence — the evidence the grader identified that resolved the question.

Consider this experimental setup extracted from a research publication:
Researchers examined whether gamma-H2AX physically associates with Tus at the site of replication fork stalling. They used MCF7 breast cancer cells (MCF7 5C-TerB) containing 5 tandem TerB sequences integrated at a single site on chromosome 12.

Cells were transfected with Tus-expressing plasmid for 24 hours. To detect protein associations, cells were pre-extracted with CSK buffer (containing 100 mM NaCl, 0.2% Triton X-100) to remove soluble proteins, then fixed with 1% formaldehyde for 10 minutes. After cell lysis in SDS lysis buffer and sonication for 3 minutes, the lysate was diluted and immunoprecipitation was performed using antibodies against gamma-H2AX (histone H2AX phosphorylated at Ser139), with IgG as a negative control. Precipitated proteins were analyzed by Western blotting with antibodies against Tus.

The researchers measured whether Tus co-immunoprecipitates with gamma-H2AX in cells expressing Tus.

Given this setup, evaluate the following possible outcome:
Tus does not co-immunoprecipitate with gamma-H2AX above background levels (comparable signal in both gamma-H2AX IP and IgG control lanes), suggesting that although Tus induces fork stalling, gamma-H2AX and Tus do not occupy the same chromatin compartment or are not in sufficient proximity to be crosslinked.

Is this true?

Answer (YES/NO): NO